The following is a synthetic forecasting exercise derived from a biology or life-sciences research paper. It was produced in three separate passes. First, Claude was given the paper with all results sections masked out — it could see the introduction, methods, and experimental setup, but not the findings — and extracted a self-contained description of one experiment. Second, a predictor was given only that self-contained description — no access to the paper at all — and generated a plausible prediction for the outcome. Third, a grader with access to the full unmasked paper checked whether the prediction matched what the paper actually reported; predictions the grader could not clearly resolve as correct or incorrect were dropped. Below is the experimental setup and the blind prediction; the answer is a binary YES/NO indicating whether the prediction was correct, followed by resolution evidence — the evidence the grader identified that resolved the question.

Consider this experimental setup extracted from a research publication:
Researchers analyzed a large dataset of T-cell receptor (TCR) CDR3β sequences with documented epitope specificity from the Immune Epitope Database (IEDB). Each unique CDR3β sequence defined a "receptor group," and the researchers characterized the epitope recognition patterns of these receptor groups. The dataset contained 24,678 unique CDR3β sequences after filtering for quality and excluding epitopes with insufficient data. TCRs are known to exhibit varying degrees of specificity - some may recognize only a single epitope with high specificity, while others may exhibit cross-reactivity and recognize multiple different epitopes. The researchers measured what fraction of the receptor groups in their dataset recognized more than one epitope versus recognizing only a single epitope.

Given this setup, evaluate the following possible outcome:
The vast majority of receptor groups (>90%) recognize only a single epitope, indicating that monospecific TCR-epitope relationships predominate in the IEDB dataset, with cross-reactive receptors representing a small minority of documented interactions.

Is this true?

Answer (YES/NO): NO